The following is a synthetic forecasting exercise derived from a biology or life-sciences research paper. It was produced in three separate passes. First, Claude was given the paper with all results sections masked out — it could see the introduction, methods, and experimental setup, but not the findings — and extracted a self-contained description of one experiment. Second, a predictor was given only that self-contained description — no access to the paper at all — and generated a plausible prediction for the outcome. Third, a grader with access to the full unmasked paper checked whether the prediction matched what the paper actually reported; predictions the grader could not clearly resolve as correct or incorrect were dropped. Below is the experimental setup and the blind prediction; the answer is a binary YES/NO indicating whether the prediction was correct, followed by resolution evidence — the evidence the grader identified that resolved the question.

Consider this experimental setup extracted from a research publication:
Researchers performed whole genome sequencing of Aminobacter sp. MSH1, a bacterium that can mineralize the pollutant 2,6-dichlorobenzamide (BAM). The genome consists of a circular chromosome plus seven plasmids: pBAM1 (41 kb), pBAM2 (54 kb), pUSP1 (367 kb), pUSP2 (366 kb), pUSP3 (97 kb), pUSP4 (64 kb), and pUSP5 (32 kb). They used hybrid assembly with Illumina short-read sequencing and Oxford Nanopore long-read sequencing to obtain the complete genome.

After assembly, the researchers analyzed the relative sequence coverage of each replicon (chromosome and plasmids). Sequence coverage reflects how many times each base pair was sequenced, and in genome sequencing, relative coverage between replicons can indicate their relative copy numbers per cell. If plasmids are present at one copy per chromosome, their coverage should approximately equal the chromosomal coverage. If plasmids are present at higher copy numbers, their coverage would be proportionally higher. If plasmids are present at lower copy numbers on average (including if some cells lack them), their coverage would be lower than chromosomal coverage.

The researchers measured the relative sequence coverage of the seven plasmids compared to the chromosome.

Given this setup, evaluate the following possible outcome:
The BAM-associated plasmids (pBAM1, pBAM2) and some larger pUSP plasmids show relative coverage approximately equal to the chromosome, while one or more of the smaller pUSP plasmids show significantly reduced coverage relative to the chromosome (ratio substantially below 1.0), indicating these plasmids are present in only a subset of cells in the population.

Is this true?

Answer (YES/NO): NO